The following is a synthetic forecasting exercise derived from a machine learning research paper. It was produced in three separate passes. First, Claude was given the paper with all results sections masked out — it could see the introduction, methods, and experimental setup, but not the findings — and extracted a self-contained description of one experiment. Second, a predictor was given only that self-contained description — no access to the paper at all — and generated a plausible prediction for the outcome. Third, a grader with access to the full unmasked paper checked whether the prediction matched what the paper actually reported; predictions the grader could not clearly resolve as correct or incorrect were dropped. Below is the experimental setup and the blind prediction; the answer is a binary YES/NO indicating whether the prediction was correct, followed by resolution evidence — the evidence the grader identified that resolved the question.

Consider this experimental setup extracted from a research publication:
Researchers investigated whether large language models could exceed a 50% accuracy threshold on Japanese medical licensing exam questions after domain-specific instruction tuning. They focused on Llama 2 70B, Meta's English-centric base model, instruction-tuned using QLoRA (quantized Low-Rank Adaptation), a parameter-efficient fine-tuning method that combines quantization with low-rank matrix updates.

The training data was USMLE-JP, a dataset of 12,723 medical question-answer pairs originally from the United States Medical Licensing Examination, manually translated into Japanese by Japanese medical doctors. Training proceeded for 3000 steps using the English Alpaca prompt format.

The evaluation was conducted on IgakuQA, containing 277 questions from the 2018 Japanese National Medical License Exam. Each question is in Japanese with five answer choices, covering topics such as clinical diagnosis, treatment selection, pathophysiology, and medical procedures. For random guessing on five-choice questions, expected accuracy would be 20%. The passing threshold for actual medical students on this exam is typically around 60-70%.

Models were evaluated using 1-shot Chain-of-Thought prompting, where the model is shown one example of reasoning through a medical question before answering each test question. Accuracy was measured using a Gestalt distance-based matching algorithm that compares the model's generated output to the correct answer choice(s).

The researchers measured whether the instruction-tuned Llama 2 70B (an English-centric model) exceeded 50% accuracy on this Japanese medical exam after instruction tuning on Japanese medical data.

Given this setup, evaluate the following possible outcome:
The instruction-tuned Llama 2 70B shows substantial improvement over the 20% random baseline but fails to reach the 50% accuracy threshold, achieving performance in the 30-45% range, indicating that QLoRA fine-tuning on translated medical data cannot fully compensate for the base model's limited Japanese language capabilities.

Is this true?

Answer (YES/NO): YES